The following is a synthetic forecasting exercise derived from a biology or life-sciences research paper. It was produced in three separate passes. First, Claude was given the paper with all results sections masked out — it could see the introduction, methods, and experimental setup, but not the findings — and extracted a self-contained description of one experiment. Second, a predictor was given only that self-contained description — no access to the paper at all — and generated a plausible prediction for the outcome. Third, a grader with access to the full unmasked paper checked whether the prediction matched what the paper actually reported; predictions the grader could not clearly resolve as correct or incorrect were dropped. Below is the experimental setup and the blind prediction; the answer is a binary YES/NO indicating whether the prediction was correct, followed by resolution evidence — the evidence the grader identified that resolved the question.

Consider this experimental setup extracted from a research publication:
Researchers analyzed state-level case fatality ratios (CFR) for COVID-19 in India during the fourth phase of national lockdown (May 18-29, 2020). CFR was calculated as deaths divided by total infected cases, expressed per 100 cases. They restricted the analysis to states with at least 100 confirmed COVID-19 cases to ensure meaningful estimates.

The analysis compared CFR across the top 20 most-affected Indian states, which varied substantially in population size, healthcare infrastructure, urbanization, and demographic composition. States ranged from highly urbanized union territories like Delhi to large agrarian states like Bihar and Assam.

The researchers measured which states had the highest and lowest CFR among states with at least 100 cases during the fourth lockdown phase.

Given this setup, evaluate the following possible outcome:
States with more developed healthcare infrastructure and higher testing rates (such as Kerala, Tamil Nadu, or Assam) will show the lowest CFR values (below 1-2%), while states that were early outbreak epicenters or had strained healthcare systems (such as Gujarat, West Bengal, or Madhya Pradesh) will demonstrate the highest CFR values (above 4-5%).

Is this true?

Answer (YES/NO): NO